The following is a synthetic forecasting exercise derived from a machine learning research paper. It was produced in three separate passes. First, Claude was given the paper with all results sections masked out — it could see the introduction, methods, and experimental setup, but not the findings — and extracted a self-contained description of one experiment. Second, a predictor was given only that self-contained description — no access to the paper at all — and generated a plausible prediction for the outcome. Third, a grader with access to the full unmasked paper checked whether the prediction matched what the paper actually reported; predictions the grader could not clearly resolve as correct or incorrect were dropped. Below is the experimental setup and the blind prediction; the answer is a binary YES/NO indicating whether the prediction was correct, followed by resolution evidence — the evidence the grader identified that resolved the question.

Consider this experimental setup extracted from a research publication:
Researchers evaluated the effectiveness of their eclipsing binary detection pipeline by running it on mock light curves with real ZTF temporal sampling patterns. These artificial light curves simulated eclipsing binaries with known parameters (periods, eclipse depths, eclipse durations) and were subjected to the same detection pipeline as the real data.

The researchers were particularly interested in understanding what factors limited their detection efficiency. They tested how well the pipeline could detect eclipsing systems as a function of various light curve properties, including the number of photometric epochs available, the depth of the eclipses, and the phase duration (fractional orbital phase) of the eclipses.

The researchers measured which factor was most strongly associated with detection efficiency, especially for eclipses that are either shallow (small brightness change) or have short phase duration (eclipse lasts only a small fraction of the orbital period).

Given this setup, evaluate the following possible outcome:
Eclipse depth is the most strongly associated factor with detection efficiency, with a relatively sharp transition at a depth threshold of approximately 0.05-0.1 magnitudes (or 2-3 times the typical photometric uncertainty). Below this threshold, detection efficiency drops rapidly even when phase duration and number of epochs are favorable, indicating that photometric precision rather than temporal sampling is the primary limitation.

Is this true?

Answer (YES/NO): NO